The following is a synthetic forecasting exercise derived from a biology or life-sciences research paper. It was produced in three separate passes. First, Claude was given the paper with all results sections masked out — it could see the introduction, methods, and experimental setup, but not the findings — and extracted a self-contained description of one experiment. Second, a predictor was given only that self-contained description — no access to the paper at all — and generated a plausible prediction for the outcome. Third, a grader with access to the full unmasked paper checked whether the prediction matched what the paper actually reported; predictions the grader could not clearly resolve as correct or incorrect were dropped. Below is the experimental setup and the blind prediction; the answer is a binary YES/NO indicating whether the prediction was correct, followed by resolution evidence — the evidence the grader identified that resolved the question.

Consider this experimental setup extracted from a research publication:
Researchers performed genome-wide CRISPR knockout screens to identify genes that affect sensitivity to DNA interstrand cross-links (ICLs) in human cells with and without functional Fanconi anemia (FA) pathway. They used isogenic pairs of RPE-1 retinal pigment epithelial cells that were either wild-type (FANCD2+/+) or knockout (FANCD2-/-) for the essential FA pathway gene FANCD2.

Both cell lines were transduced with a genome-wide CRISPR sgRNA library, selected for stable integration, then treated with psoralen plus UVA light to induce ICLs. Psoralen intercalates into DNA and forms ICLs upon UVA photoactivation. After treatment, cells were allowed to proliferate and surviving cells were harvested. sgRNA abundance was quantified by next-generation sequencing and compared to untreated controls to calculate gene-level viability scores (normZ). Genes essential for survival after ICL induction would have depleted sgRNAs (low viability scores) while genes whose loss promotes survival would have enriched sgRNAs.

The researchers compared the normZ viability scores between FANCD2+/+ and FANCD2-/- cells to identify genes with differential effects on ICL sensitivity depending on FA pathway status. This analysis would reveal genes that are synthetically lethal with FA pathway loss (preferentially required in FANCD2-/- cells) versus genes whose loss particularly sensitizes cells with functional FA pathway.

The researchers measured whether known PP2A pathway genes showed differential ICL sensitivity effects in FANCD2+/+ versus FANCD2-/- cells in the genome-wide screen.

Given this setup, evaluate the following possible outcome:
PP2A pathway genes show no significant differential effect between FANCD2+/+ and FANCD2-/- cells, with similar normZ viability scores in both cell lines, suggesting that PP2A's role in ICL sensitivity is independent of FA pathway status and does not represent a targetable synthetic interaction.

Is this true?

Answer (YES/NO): NO